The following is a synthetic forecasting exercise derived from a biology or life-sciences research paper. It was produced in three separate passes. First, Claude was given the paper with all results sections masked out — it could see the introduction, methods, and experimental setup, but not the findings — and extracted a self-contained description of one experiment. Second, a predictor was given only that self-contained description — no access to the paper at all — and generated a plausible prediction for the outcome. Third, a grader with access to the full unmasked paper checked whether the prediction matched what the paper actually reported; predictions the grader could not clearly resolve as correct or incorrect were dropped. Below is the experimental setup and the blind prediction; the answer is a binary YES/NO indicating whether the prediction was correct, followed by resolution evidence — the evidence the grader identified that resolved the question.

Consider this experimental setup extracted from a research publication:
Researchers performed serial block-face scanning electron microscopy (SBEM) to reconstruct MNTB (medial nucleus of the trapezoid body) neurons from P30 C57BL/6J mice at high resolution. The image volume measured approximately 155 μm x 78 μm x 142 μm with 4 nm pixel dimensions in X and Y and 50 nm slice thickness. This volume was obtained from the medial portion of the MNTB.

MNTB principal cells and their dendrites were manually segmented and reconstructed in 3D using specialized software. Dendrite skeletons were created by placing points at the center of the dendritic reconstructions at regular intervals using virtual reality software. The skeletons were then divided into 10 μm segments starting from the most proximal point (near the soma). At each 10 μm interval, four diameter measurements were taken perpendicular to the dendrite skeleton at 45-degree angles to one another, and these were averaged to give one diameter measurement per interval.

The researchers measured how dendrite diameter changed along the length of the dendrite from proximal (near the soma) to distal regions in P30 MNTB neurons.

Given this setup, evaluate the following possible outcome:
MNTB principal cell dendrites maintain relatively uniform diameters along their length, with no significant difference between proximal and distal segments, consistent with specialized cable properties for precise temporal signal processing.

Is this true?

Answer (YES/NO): YES